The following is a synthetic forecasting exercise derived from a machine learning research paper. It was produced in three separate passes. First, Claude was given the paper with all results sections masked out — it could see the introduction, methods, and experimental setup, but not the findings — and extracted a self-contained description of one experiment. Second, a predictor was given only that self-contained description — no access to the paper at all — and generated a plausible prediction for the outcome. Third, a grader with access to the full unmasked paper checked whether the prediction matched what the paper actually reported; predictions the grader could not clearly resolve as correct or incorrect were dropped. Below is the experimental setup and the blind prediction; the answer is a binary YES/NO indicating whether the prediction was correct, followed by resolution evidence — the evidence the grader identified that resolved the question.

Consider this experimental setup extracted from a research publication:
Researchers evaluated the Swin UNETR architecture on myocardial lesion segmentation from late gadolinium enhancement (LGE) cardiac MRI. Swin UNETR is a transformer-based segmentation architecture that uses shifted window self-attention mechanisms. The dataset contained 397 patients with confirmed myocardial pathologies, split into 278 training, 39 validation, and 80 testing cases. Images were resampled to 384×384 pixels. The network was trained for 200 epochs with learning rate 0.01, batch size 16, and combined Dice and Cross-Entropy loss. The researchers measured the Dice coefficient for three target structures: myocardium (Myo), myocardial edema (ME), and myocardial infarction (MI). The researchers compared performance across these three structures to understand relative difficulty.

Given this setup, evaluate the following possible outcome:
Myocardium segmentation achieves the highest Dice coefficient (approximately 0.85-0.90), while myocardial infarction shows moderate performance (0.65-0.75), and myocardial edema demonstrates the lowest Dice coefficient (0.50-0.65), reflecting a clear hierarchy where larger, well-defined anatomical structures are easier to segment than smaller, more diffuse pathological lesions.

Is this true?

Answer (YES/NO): NO